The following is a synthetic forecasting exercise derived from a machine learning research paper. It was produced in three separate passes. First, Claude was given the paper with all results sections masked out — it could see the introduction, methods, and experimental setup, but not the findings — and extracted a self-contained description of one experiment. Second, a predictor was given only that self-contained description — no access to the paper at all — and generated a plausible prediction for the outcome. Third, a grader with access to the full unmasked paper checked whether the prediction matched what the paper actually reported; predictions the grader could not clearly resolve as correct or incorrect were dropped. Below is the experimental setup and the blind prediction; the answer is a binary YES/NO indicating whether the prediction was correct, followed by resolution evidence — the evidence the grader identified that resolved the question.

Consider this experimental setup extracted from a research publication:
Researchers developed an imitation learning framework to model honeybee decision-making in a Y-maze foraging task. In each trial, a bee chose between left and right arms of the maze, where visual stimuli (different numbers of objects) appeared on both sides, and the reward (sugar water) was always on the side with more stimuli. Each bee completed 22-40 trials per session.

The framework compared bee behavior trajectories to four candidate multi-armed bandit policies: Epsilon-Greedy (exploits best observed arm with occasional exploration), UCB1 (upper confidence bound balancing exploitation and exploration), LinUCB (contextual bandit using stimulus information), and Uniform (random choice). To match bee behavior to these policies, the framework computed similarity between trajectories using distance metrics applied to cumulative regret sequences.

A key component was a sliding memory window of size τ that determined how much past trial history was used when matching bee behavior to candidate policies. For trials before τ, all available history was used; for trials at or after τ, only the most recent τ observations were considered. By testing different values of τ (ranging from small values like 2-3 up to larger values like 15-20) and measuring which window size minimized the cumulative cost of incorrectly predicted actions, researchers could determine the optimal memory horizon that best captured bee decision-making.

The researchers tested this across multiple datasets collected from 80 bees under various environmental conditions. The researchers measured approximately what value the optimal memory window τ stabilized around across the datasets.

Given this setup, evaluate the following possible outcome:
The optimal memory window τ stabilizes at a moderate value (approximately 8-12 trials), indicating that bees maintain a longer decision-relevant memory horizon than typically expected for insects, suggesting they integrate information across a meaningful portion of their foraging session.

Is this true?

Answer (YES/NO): NO